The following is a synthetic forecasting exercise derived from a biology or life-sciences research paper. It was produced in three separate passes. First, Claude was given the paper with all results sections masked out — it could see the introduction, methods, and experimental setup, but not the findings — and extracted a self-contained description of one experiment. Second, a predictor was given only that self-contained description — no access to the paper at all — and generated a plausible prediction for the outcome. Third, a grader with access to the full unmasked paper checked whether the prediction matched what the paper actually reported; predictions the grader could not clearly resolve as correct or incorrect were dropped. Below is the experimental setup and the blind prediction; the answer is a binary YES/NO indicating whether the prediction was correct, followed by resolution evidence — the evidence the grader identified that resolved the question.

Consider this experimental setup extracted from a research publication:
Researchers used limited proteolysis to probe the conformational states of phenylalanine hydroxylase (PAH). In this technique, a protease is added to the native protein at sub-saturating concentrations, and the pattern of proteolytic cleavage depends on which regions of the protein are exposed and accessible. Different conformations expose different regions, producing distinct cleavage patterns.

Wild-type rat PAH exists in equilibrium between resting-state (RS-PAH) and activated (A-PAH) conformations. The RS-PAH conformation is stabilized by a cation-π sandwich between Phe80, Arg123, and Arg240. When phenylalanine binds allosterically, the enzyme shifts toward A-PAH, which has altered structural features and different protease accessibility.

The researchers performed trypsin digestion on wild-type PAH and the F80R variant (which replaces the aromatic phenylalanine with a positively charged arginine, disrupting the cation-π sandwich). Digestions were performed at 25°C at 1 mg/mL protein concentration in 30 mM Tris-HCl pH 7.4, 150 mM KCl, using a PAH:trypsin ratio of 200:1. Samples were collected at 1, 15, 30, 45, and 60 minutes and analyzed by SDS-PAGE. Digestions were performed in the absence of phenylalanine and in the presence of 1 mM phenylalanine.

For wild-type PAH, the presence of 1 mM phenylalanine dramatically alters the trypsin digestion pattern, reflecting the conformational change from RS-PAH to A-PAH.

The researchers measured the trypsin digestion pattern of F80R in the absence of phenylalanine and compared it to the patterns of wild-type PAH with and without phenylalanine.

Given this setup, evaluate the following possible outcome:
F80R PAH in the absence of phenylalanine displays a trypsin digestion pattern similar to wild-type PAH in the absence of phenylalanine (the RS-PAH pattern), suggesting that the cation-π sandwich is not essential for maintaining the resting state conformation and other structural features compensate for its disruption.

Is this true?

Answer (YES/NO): NO